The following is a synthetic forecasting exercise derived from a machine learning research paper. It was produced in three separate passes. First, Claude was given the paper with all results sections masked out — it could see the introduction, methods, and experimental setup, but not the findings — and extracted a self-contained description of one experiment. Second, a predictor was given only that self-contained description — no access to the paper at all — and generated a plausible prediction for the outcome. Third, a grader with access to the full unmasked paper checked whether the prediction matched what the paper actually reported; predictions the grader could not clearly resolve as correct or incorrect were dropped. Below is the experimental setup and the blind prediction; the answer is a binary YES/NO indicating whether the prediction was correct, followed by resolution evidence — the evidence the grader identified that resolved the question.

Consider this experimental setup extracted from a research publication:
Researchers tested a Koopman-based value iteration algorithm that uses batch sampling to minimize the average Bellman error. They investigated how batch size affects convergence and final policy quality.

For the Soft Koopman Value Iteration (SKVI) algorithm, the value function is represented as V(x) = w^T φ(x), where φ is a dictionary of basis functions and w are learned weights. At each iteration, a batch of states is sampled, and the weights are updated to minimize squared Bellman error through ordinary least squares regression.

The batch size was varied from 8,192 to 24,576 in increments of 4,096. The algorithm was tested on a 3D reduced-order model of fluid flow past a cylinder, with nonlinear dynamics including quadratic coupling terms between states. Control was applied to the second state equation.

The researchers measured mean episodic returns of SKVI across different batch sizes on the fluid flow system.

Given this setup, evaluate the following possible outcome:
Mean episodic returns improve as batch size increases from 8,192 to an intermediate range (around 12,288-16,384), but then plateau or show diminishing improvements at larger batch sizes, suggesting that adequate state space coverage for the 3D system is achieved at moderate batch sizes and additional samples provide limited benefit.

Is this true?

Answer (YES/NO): NO